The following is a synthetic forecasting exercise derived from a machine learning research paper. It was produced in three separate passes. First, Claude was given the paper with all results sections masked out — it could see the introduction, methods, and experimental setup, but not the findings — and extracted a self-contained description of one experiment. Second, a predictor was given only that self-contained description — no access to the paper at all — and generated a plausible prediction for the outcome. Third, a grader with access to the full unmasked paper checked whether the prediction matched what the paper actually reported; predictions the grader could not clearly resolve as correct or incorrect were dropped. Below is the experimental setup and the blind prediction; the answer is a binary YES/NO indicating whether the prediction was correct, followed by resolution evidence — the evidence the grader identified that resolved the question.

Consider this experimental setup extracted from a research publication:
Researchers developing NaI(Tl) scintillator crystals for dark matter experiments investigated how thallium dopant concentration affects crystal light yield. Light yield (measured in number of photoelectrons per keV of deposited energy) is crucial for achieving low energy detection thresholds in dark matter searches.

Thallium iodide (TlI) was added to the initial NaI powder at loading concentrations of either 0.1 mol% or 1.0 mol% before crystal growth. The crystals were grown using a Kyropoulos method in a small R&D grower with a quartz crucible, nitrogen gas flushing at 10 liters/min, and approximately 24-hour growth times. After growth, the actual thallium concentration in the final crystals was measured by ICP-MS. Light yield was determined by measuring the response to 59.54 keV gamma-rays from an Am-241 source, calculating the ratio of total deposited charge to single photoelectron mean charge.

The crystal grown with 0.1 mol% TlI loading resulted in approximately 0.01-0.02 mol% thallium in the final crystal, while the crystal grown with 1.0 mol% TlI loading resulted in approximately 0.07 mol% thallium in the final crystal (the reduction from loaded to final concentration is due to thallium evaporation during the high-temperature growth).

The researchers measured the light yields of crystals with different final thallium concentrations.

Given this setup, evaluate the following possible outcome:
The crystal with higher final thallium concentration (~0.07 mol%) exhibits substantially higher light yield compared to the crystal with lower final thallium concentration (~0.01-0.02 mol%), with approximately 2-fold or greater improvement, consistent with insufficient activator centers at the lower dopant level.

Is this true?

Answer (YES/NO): NO